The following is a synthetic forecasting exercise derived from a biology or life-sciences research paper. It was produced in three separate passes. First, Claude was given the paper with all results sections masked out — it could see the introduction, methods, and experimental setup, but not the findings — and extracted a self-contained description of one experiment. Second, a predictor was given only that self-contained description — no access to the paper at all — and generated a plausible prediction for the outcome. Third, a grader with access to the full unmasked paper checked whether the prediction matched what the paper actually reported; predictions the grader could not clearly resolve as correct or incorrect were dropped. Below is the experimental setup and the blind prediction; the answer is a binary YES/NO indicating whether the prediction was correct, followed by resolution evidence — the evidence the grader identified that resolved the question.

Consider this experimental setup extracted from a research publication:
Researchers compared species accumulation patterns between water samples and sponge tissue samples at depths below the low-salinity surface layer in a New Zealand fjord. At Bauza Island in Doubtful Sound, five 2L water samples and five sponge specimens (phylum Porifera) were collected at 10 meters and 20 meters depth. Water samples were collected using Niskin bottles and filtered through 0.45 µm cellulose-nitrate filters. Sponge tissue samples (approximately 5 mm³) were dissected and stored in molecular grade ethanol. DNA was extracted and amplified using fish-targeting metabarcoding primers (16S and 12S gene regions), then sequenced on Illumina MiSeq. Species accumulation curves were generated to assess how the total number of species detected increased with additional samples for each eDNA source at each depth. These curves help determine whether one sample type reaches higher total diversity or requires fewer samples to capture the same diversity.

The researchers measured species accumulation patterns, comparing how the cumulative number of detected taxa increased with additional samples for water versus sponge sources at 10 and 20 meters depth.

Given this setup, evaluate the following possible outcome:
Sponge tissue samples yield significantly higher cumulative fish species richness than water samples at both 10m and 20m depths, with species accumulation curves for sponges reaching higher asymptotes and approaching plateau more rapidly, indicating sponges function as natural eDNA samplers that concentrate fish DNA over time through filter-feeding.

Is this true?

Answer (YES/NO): NO